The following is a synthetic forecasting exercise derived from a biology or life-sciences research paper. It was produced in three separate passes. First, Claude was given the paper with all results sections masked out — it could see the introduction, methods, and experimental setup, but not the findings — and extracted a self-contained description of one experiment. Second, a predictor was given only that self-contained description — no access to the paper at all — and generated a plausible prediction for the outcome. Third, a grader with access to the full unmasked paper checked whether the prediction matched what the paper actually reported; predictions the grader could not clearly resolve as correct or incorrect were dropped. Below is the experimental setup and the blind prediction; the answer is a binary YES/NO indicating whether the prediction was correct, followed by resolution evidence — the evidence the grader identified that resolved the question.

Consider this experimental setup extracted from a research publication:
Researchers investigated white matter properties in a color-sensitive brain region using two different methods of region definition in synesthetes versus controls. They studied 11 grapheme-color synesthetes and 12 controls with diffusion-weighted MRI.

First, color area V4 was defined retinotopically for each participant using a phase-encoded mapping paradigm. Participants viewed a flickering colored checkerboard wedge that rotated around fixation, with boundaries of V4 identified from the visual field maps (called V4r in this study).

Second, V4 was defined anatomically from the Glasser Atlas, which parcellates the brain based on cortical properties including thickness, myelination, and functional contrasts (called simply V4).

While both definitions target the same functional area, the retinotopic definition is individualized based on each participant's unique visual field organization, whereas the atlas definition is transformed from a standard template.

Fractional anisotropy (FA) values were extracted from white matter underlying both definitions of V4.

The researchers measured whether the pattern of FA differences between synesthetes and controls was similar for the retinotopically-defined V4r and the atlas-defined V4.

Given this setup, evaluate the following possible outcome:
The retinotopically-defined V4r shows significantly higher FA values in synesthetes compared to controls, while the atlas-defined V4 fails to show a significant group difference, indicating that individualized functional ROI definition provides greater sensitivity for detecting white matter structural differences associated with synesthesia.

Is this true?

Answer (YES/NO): NO